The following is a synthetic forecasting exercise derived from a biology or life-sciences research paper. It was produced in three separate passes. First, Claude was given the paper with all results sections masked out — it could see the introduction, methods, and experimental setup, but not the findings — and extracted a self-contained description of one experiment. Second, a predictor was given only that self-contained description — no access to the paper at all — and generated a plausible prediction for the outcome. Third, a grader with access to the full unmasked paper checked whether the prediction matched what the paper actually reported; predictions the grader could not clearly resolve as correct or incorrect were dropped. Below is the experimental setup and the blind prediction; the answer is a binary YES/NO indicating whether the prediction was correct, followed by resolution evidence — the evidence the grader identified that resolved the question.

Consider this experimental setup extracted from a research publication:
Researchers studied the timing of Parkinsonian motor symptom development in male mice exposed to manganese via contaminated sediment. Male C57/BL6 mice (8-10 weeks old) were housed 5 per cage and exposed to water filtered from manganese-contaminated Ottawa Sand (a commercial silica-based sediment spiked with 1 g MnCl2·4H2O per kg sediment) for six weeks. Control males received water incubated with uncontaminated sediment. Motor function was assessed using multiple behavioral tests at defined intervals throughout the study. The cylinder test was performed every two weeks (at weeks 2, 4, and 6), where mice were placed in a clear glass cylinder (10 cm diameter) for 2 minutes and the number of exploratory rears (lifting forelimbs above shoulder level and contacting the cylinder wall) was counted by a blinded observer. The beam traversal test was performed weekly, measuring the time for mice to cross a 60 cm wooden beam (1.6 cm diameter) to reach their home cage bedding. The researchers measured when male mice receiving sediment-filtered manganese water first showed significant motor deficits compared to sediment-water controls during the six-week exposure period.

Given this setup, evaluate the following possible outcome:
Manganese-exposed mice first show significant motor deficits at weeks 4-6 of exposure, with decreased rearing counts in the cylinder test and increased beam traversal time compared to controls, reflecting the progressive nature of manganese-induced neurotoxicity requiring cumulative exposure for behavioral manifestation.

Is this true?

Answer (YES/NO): NO